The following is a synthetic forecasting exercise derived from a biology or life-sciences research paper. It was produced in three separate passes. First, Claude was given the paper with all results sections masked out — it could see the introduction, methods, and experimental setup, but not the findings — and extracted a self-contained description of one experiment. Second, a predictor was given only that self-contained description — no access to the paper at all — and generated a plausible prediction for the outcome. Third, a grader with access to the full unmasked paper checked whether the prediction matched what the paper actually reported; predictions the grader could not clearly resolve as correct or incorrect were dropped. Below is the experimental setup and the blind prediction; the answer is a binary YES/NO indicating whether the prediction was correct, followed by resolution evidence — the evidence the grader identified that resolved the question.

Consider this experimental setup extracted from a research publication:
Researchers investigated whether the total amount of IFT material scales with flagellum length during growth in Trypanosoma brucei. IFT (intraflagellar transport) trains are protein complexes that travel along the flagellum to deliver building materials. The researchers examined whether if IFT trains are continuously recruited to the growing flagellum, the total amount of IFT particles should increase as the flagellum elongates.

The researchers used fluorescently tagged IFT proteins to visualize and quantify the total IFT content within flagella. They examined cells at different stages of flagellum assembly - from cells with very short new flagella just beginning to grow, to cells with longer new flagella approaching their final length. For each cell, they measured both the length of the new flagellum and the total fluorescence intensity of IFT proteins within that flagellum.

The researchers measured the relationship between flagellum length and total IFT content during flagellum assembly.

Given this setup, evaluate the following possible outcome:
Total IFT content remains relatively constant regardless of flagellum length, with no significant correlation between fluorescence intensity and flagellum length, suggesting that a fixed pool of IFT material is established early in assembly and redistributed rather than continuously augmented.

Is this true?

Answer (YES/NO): NO